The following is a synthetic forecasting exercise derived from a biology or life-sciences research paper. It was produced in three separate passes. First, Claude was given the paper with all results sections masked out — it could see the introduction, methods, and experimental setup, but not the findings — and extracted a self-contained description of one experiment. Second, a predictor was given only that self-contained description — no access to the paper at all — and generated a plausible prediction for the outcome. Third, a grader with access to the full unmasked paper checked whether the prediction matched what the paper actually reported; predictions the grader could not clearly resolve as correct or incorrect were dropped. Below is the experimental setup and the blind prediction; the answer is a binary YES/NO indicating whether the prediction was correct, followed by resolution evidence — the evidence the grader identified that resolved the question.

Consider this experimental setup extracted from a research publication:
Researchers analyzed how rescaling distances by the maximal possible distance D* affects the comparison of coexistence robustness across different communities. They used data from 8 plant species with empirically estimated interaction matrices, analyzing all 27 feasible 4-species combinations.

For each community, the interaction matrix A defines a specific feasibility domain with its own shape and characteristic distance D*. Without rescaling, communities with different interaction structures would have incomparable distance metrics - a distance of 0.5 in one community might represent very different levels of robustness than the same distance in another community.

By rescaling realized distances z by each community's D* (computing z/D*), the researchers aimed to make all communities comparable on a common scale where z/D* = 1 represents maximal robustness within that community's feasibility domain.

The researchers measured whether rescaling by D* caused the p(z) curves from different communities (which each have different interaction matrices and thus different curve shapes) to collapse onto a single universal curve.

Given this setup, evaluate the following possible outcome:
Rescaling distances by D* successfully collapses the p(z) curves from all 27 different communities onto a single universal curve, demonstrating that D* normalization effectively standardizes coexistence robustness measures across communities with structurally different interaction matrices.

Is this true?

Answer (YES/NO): YES